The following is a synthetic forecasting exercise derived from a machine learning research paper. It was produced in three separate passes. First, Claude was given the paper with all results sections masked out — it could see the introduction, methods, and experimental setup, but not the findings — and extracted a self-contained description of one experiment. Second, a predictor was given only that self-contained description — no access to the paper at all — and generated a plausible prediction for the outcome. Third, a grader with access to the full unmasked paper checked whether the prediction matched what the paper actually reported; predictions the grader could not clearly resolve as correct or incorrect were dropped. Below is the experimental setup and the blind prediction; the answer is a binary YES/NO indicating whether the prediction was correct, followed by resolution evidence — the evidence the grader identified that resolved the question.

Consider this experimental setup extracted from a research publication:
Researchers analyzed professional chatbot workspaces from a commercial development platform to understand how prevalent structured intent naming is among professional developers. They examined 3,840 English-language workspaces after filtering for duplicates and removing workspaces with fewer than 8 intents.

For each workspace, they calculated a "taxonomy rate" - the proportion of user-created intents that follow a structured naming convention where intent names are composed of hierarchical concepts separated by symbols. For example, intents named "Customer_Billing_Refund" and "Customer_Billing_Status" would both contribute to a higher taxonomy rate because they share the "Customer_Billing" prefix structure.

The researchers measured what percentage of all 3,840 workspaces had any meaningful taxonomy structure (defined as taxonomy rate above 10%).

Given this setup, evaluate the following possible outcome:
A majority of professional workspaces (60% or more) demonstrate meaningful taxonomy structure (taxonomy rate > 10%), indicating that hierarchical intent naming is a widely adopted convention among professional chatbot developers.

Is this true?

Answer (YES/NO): YES